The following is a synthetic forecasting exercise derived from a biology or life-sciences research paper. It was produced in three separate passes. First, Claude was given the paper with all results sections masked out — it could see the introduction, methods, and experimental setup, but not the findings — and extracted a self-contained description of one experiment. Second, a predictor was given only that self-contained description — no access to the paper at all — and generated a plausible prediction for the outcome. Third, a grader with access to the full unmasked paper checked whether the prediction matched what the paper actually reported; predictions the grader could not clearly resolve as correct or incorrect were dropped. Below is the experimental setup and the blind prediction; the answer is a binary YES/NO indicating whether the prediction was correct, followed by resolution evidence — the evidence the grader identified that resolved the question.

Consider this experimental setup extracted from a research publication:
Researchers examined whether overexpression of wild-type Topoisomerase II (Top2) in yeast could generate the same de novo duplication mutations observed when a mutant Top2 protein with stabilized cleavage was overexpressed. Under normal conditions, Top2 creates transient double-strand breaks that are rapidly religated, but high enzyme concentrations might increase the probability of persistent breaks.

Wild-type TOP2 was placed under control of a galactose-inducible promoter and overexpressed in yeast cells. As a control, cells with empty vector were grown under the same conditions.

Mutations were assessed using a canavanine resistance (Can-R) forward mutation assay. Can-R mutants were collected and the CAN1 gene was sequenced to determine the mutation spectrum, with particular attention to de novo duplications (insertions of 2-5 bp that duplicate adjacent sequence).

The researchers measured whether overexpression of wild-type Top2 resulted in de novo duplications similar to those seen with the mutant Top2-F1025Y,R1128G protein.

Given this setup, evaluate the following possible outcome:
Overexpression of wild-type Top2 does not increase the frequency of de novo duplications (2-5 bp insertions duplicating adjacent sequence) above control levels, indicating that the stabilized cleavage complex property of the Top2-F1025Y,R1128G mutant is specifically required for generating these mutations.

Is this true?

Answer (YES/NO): NO